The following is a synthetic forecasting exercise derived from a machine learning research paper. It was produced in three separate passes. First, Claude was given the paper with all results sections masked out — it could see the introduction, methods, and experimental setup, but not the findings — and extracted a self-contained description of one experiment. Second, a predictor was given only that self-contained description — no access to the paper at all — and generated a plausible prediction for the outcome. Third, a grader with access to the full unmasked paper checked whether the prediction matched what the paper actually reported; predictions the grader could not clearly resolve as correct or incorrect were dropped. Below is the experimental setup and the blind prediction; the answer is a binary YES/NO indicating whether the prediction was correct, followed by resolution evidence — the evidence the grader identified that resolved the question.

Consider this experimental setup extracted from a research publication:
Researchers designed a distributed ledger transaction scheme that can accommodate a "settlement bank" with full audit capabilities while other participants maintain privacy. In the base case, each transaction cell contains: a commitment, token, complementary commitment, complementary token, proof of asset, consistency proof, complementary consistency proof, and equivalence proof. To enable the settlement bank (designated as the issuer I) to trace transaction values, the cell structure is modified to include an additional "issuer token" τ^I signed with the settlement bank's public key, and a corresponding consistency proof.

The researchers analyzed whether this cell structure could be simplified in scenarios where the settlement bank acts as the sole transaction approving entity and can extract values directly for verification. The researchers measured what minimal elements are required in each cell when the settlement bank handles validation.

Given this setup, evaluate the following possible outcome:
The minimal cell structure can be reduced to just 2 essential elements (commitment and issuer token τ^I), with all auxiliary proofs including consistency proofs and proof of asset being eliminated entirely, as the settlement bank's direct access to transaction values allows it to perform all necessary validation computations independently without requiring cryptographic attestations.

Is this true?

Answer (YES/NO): NO